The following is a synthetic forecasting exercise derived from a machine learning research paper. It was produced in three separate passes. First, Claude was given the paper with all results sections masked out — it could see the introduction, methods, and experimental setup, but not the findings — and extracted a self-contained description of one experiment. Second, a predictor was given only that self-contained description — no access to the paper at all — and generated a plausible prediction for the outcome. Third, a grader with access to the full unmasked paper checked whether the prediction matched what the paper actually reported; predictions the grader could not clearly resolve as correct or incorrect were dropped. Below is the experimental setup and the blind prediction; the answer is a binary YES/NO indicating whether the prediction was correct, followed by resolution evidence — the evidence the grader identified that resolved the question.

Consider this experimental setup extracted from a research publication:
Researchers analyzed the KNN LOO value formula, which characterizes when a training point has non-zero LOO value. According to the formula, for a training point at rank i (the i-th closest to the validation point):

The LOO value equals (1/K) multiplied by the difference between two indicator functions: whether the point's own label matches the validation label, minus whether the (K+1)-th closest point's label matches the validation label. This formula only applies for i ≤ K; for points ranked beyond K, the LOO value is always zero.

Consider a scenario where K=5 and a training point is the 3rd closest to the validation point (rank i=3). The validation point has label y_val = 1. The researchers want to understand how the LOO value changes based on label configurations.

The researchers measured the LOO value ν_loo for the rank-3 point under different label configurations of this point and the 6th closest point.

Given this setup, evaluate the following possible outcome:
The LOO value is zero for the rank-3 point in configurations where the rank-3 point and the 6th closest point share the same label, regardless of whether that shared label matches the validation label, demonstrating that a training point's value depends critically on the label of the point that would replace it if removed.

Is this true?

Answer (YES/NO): YES